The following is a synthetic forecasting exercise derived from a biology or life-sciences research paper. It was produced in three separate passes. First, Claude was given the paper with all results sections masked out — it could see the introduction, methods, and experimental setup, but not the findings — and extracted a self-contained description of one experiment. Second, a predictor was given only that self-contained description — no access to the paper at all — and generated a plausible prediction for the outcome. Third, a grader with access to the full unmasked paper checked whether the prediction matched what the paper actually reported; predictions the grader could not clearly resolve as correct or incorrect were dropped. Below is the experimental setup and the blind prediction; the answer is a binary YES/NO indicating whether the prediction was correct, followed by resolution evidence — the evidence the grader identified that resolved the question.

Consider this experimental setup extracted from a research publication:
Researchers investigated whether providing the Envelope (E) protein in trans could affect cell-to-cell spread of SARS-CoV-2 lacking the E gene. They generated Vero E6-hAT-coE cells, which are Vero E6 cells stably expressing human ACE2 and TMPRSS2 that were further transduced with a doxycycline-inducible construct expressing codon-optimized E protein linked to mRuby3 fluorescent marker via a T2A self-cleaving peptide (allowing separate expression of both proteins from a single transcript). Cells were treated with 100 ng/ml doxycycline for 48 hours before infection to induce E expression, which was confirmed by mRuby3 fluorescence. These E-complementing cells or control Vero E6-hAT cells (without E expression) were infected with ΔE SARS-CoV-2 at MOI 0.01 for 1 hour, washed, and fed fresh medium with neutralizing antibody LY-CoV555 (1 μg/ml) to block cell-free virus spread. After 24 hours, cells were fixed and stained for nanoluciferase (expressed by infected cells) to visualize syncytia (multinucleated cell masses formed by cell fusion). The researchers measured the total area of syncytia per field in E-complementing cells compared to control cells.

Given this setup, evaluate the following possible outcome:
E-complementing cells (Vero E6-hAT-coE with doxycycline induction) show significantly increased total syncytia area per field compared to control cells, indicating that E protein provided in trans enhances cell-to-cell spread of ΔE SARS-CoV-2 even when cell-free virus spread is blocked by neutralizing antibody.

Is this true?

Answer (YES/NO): YES